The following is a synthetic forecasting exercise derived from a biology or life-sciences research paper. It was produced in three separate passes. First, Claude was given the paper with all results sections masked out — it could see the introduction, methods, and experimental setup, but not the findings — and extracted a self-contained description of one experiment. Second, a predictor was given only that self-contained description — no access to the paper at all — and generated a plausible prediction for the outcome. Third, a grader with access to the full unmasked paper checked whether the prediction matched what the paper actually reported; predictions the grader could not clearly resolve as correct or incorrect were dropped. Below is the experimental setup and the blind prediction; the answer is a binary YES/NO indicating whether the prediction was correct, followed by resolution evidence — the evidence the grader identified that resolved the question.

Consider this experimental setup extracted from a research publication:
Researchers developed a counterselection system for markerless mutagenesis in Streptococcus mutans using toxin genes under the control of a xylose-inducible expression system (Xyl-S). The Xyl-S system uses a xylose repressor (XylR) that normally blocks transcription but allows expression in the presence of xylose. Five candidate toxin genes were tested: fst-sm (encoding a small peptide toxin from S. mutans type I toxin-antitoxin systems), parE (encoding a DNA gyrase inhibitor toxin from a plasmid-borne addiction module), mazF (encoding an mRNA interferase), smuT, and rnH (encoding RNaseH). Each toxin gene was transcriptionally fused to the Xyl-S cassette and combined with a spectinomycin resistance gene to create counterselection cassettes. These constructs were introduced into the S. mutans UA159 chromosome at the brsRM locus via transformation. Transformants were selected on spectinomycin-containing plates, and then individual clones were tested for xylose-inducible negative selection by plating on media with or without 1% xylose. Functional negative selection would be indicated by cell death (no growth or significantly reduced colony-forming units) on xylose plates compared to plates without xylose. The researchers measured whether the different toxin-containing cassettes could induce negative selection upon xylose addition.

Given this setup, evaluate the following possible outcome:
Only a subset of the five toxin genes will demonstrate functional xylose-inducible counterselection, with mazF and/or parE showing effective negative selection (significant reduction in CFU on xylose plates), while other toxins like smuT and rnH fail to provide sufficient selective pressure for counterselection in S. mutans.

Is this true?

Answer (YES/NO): NO